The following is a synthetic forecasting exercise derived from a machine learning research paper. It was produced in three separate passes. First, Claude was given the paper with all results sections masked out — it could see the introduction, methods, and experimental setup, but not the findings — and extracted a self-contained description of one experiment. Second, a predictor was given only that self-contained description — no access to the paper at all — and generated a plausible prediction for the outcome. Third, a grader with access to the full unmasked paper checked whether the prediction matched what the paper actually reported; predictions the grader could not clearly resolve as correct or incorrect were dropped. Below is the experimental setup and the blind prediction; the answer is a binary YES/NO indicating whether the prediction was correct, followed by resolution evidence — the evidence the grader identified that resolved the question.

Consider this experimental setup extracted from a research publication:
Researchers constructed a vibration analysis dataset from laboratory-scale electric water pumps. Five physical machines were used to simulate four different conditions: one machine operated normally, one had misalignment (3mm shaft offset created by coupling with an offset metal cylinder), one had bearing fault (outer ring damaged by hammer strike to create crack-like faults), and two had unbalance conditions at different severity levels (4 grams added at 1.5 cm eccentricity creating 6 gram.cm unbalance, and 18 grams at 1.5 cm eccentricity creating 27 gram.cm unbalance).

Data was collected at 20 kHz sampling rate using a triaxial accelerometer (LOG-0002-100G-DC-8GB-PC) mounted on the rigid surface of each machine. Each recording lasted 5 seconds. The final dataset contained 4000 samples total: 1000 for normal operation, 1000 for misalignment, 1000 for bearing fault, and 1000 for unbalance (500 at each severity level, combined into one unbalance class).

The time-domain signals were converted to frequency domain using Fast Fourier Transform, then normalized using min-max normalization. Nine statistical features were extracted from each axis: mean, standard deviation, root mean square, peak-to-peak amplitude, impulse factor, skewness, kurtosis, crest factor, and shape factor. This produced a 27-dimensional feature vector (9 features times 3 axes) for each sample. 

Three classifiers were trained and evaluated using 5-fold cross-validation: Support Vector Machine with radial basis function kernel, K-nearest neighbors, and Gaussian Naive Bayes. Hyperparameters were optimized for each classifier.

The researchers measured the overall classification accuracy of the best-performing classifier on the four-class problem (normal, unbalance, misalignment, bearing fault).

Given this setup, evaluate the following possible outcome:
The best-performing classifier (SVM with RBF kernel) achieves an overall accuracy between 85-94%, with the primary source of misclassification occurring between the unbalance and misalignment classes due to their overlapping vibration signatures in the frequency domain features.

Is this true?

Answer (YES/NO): NO